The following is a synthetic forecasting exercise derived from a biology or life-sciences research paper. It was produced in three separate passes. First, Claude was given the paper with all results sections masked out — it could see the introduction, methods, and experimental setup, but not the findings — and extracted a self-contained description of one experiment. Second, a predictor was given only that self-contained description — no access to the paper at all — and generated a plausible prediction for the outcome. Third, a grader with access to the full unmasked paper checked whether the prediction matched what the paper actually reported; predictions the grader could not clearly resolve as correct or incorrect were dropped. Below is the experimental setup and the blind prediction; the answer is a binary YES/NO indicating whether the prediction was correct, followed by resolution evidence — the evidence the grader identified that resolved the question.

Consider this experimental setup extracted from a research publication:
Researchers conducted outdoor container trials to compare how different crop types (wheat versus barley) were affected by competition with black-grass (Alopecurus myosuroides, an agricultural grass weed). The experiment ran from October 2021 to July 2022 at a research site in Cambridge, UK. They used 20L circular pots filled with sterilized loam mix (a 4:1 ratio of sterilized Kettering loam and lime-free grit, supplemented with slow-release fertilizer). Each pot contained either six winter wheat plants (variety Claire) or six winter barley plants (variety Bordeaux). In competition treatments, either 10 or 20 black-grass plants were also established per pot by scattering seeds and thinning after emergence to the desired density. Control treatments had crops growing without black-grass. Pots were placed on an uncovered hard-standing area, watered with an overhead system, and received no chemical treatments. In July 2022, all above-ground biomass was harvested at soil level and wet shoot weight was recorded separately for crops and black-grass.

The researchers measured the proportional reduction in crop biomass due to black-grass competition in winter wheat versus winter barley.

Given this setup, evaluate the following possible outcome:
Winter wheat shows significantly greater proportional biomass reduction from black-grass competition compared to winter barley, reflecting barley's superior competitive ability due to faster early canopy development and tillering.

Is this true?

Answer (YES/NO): NO